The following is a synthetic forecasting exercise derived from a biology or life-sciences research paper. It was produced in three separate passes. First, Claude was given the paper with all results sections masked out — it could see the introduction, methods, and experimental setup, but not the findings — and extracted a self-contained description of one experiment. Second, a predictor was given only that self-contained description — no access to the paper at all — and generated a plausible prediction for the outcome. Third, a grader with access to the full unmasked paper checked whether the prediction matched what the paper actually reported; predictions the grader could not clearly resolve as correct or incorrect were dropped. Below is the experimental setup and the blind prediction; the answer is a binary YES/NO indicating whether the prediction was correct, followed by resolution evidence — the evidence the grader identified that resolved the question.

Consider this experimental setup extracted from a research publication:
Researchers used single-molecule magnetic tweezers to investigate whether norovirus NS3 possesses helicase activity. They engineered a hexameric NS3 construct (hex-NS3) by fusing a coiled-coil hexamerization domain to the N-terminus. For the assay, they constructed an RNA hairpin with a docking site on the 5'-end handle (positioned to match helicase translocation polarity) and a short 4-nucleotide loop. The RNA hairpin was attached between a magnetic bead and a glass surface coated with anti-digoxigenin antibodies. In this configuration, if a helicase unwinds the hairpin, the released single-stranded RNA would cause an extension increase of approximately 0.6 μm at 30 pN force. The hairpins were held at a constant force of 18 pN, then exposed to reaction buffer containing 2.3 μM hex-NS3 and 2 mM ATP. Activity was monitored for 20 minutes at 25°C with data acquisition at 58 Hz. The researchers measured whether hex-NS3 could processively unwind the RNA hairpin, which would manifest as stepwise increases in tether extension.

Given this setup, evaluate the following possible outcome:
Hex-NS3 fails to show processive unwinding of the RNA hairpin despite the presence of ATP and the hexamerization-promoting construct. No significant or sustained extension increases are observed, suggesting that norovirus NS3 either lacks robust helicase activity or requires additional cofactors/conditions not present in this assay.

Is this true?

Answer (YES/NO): YES